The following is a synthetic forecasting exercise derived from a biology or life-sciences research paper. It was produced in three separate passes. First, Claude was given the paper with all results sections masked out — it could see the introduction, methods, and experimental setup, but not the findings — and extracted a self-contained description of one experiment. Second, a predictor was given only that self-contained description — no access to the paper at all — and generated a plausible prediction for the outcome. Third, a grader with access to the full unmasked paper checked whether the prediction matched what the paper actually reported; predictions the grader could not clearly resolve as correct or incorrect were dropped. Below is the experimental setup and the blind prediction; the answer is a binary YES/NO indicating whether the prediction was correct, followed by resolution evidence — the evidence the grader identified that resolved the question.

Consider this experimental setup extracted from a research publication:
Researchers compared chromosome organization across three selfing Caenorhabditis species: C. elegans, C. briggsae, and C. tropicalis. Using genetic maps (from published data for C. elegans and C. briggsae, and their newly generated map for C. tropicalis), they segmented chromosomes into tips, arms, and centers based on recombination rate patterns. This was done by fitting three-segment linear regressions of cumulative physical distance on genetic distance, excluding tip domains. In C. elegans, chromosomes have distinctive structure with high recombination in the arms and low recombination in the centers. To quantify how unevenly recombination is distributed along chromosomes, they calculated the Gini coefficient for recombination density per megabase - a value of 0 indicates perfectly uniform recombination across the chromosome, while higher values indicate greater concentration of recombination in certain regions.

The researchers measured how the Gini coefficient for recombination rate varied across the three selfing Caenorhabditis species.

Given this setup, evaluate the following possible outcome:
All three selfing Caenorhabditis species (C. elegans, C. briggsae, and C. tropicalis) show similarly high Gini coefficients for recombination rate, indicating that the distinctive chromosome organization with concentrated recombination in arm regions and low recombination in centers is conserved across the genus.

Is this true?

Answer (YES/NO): NO